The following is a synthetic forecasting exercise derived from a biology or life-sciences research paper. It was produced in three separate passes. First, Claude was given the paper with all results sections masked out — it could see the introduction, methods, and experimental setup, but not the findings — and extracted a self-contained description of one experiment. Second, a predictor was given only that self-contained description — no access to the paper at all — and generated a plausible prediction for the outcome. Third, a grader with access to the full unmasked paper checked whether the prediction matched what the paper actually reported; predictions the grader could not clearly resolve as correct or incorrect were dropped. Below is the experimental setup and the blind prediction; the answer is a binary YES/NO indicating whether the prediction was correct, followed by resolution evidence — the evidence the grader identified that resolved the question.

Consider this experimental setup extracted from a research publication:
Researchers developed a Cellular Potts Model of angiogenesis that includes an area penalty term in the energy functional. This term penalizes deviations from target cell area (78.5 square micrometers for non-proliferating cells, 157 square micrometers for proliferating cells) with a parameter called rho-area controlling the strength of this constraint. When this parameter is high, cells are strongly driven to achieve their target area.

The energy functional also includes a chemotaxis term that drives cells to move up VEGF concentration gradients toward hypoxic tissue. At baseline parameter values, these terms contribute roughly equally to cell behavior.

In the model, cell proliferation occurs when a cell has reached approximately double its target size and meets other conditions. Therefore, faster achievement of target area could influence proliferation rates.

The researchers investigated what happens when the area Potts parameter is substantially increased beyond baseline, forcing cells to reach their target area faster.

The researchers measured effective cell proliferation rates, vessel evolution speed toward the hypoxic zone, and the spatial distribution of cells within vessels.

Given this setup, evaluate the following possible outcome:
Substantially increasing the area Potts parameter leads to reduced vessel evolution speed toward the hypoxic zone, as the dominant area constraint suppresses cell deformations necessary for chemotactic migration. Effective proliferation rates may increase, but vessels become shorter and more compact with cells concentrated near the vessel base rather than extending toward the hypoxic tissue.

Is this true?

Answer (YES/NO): YES